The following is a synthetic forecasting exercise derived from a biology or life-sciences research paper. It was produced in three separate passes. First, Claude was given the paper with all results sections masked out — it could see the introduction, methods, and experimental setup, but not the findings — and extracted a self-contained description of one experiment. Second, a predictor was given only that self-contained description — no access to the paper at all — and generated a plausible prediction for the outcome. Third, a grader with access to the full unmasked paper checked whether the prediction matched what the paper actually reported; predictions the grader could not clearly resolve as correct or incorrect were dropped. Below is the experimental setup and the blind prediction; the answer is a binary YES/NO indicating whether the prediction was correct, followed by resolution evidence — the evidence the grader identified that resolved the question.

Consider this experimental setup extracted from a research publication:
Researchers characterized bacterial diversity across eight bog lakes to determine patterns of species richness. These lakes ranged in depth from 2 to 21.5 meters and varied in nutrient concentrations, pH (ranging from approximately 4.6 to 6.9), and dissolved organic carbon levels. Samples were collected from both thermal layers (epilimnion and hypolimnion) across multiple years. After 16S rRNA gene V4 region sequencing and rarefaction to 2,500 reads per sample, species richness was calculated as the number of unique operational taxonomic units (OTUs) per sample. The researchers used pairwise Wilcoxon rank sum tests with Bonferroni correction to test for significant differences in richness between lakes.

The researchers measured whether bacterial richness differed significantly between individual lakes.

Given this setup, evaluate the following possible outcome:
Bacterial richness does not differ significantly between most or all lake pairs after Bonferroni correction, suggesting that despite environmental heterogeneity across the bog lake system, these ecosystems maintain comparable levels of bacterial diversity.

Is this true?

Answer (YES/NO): NO